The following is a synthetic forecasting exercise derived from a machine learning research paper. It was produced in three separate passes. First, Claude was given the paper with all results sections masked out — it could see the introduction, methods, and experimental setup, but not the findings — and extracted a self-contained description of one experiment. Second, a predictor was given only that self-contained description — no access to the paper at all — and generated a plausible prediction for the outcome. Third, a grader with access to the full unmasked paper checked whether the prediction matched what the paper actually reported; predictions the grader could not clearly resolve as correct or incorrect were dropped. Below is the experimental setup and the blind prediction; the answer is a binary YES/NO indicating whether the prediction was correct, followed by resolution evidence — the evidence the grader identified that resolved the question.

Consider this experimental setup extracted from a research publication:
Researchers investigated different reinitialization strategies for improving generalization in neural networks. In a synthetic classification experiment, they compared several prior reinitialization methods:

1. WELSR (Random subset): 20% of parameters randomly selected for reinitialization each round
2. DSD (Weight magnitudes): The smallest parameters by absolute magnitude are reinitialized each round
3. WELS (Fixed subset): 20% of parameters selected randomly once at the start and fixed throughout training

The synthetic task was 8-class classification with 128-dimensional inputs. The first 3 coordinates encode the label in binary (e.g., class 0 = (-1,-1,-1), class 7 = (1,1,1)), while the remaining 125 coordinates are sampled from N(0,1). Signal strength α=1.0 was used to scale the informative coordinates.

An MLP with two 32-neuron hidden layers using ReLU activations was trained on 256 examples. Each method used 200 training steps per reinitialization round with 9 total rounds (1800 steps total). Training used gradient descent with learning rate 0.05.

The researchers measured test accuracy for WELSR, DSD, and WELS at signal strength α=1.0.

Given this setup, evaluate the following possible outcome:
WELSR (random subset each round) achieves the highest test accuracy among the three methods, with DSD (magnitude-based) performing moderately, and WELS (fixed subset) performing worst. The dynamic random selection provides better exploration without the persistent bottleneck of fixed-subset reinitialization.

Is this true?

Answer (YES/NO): NO